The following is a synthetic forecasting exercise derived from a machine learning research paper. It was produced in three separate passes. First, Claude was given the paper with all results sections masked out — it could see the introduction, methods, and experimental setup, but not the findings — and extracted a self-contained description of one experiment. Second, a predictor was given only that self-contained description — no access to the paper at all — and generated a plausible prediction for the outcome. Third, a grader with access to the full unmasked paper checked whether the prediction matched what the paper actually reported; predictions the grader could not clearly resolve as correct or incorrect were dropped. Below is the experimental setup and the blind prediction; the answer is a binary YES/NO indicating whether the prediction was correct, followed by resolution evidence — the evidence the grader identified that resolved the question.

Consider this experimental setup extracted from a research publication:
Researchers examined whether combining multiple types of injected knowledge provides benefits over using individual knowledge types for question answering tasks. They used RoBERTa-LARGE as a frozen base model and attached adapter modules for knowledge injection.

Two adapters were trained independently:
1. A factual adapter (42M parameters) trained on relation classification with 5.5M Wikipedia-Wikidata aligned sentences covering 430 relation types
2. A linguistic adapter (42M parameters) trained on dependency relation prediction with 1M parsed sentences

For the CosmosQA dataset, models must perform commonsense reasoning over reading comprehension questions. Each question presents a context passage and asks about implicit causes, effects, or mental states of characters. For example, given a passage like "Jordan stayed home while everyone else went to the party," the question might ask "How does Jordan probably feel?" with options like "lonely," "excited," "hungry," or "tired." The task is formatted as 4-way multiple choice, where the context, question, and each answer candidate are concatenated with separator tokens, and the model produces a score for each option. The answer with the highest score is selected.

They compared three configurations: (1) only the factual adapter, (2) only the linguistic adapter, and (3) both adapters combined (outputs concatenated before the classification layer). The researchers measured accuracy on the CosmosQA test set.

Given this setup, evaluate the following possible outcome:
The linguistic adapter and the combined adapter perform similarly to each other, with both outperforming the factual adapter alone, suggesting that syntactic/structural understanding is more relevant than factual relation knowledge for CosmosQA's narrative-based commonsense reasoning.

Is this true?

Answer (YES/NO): NO